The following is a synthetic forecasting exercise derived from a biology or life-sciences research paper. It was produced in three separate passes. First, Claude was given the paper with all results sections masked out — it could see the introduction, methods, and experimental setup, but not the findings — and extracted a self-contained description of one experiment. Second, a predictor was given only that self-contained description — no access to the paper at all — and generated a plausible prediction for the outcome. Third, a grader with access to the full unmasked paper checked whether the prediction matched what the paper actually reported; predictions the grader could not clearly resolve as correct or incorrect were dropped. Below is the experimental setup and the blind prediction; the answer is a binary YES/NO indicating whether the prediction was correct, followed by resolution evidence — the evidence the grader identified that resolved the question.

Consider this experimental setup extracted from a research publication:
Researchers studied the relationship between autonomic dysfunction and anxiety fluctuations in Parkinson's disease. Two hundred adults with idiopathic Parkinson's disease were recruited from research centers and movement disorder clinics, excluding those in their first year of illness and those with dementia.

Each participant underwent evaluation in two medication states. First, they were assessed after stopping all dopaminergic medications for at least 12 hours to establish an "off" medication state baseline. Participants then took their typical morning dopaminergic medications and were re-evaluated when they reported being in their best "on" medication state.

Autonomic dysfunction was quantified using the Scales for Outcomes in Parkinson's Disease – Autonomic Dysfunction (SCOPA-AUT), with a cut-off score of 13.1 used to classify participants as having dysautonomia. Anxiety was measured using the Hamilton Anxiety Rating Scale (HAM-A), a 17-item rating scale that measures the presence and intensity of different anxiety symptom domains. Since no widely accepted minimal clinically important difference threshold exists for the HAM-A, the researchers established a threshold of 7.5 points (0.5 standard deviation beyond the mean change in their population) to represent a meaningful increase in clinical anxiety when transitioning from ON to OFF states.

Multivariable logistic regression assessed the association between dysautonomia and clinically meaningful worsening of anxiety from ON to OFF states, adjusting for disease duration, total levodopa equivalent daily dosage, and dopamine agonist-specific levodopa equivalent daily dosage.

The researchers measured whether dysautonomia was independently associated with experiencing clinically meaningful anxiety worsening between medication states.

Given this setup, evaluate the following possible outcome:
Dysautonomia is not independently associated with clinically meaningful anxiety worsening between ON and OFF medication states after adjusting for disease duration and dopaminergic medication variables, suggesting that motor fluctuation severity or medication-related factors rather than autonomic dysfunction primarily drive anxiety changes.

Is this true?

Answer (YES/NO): NO